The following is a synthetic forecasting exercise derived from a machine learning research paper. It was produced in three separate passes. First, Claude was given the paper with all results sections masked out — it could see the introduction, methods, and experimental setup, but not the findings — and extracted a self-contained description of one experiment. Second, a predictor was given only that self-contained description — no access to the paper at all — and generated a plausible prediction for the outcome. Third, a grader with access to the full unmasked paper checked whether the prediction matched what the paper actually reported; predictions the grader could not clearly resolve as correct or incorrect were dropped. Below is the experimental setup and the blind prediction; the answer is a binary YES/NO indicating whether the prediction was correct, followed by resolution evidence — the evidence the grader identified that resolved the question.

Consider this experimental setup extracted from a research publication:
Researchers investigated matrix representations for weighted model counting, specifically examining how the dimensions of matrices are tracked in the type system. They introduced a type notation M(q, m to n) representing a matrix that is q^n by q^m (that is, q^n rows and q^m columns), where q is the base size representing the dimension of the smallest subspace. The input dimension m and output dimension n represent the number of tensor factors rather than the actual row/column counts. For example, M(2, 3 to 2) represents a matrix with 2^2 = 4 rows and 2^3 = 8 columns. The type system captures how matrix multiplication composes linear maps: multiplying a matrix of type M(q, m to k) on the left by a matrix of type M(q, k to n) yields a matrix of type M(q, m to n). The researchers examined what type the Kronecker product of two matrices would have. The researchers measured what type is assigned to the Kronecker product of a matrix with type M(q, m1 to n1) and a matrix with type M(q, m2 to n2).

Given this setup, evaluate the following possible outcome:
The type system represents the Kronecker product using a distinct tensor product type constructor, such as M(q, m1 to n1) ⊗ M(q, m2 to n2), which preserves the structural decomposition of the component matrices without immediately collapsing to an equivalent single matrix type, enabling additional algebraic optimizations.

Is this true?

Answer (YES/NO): NO